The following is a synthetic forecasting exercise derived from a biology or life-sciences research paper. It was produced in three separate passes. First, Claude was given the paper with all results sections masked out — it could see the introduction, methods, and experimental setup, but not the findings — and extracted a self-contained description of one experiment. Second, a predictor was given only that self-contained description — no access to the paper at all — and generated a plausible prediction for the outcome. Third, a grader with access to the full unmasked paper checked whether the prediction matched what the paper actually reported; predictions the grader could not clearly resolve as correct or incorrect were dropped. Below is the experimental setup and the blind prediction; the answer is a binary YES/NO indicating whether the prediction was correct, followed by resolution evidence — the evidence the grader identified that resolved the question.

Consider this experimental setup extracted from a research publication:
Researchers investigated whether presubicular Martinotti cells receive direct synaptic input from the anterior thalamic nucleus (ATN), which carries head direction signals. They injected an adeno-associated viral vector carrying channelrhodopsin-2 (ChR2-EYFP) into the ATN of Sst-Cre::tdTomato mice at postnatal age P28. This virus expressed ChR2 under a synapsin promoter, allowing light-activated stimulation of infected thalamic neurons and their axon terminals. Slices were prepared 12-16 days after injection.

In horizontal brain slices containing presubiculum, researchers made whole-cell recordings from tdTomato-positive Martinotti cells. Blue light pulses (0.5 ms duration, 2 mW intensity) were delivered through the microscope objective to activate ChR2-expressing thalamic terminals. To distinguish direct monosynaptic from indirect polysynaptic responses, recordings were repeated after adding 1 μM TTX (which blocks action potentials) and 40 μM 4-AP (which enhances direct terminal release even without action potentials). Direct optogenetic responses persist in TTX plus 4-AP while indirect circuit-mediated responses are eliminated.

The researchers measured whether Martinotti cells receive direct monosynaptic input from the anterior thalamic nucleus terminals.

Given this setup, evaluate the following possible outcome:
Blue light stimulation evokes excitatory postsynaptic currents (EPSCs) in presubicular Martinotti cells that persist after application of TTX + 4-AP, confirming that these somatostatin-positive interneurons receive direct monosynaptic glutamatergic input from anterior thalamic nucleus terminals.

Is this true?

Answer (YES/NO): NO